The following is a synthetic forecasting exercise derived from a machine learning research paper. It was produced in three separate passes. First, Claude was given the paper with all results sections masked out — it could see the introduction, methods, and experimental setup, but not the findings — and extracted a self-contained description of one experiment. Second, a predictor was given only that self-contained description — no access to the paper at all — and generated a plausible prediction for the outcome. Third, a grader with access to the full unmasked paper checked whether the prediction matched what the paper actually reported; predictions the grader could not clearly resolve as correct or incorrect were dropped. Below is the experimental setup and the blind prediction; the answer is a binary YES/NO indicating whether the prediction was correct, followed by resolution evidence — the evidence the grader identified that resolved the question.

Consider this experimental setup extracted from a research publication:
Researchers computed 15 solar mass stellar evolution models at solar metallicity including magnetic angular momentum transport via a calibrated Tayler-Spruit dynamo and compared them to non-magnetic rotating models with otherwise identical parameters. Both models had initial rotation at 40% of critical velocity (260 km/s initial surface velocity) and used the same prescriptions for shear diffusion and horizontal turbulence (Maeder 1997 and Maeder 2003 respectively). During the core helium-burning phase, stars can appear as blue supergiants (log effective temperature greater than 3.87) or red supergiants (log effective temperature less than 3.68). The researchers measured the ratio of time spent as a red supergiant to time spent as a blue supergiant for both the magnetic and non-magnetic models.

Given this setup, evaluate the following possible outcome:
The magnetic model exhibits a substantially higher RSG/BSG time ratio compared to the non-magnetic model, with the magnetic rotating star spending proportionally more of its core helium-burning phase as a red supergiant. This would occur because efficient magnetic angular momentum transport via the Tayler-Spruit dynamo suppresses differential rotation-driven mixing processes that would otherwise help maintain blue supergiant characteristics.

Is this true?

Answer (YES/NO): YES